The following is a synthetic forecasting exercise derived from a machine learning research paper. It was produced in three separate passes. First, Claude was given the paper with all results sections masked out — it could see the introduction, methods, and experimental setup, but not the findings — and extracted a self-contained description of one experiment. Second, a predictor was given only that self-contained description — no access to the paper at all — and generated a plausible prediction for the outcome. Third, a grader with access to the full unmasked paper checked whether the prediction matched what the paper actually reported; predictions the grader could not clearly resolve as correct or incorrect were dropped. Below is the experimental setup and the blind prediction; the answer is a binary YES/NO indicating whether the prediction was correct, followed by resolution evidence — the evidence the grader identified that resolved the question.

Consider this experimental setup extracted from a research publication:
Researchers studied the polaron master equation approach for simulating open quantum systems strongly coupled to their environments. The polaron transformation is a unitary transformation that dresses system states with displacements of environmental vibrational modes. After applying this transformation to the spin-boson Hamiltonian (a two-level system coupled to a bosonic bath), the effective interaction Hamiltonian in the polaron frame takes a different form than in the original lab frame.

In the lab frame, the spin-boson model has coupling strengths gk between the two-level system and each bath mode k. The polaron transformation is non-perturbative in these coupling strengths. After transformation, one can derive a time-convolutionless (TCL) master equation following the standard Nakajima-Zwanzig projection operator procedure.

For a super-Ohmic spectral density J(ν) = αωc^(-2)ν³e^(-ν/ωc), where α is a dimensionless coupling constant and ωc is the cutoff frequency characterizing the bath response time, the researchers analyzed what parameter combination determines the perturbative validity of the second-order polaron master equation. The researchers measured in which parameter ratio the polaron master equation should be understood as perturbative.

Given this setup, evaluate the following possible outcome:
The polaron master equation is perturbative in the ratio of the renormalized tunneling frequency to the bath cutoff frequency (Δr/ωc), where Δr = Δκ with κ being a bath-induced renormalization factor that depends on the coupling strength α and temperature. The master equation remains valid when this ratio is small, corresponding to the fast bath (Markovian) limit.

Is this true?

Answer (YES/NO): NO